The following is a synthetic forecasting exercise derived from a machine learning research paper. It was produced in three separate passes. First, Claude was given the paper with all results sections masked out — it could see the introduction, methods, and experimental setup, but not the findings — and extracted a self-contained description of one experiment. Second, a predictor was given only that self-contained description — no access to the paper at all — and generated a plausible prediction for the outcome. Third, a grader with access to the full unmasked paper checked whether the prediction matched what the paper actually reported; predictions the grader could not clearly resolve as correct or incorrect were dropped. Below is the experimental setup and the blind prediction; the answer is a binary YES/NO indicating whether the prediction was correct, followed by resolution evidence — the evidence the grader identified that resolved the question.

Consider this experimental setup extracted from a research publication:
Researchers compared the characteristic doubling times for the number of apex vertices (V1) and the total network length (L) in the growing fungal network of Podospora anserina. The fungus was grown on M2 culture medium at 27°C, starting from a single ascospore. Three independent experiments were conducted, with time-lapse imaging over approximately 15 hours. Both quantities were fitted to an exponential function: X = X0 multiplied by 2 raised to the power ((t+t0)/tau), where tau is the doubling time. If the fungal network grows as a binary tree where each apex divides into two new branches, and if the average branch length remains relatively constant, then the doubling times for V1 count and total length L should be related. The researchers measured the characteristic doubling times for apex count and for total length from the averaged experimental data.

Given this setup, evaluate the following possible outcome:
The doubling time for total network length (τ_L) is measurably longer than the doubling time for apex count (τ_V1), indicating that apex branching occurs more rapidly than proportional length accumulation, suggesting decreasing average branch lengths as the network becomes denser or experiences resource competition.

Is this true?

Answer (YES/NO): NO